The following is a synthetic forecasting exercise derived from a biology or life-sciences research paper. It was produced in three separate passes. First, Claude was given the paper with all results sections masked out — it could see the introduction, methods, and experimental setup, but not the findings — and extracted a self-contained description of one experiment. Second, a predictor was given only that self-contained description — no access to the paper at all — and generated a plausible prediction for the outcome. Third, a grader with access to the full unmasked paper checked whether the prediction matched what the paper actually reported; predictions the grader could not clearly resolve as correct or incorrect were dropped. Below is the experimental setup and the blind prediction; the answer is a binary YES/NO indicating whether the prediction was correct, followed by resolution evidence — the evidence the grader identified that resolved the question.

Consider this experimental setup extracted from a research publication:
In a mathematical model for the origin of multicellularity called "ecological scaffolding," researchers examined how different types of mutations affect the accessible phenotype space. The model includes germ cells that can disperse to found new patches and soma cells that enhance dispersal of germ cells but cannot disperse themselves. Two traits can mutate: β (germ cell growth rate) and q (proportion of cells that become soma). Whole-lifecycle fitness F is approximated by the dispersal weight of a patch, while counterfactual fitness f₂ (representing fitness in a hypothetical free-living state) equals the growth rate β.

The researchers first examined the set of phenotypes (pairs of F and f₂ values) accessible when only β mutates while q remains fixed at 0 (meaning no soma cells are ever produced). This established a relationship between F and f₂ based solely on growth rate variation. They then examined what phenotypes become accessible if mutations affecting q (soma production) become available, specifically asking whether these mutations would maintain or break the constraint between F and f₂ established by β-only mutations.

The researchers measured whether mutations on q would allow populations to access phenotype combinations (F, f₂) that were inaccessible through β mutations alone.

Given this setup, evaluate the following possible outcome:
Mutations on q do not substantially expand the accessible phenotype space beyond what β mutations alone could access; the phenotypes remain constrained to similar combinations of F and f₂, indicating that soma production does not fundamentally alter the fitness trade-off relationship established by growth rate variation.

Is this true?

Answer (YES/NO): NO